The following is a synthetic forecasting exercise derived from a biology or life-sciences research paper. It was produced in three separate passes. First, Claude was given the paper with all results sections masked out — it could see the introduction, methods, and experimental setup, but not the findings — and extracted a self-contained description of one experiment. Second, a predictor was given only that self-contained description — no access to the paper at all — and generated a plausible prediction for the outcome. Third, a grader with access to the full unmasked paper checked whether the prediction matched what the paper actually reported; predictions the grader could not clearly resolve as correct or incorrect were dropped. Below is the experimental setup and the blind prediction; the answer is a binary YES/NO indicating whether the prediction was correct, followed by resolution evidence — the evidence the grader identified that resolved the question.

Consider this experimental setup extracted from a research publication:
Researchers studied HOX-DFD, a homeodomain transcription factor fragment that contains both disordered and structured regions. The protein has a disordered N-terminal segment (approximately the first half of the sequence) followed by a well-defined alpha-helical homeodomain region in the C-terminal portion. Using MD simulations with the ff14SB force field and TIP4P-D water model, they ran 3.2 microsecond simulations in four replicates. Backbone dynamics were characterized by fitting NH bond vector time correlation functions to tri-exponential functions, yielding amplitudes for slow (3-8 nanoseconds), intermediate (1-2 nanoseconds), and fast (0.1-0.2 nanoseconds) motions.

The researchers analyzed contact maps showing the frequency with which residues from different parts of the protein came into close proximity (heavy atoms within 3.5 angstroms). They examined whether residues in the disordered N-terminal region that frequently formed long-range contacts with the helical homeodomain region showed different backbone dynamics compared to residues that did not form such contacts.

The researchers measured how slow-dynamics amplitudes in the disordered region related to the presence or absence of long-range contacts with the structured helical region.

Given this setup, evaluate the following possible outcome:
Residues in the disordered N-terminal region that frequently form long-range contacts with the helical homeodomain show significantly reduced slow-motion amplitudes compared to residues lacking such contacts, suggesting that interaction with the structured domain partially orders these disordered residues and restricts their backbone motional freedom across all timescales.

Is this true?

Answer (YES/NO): NO